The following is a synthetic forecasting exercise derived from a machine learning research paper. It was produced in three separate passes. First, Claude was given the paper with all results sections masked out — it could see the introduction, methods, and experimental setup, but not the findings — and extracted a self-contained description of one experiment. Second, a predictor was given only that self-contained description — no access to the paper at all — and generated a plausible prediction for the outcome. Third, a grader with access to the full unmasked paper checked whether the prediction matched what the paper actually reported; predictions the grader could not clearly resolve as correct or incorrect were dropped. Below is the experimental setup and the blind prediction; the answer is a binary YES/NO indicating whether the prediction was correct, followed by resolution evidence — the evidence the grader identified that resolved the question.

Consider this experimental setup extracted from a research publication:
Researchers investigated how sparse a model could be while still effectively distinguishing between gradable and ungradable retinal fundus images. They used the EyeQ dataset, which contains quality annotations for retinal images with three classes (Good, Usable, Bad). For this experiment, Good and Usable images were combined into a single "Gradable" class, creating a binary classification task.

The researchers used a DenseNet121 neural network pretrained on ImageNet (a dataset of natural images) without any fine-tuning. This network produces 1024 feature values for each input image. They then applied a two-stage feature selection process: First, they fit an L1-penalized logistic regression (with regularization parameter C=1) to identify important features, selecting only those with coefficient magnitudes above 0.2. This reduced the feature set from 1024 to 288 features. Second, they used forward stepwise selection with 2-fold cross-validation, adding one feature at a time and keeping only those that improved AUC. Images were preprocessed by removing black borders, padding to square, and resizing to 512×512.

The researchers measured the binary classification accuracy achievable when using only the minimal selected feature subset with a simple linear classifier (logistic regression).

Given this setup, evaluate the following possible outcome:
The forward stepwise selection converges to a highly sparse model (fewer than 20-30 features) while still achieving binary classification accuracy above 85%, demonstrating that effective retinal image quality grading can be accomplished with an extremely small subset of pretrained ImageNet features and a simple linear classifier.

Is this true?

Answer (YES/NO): YES